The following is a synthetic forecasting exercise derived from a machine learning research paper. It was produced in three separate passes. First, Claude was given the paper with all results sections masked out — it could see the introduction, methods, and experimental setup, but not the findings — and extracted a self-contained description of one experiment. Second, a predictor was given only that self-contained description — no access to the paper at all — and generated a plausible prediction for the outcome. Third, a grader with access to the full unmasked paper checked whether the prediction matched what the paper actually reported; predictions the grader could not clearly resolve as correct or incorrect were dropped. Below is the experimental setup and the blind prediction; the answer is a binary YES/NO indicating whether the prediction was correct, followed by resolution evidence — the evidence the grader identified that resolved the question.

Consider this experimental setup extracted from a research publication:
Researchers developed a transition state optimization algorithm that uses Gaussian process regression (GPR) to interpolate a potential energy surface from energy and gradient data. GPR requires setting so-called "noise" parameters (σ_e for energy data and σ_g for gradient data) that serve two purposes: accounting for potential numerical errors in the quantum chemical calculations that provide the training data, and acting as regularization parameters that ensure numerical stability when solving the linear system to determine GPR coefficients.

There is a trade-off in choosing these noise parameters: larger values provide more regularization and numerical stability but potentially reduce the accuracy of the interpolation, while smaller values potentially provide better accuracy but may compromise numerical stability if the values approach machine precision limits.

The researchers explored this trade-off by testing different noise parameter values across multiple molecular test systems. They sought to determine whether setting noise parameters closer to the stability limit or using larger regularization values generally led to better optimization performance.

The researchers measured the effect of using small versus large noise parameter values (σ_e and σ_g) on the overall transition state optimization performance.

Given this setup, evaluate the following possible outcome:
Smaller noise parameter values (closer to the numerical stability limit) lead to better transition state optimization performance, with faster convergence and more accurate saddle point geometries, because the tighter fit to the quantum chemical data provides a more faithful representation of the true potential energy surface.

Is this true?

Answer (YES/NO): YES